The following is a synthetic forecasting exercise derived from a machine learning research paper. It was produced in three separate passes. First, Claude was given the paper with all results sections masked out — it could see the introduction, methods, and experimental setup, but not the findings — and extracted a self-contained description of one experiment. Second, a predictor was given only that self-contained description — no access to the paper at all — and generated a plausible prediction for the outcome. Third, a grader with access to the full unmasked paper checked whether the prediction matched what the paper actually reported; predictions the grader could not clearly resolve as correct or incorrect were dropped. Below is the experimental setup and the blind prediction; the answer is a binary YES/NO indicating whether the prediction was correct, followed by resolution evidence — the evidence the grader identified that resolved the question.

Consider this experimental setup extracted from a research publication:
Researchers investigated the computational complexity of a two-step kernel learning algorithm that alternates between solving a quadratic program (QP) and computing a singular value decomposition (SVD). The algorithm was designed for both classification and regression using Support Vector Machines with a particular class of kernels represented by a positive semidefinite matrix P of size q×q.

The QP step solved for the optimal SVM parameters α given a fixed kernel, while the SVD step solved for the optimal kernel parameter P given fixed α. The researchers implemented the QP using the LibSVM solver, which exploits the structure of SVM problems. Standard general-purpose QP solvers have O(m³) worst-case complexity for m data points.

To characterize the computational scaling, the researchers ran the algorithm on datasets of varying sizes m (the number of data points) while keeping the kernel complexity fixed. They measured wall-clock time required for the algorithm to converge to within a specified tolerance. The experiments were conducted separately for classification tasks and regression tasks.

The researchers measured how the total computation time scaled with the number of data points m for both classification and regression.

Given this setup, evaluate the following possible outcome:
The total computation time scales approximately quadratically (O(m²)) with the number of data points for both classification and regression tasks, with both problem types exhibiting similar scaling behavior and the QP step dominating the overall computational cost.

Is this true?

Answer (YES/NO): NO